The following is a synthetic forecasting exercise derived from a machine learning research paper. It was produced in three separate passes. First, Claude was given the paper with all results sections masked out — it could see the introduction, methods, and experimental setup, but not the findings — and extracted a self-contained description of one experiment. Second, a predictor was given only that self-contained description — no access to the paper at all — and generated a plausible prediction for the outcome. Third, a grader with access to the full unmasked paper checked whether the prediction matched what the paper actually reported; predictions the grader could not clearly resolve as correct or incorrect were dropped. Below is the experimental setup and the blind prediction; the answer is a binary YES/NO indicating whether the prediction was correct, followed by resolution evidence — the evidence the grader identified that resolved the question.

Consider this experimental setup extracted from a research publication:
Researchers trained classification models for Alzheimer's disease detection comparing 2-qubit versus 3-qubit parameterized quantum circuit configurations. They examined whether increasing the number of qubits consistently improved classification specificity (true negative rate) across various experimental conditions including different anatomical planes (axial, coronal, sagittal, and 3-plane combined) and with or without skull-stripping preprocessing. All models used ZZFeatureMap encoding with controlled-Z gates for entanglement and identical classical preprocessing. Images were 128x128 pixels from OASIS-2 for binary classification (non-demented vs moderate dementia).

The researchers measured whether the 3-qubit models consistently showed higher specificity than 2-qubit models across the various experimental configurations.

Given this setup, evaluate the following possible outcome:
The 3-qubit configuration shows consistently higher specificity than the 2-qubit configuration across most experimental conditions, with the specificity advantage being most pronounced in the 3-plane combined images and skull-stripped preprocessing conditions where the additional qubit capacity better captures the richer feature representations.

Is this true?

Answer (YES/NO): NO